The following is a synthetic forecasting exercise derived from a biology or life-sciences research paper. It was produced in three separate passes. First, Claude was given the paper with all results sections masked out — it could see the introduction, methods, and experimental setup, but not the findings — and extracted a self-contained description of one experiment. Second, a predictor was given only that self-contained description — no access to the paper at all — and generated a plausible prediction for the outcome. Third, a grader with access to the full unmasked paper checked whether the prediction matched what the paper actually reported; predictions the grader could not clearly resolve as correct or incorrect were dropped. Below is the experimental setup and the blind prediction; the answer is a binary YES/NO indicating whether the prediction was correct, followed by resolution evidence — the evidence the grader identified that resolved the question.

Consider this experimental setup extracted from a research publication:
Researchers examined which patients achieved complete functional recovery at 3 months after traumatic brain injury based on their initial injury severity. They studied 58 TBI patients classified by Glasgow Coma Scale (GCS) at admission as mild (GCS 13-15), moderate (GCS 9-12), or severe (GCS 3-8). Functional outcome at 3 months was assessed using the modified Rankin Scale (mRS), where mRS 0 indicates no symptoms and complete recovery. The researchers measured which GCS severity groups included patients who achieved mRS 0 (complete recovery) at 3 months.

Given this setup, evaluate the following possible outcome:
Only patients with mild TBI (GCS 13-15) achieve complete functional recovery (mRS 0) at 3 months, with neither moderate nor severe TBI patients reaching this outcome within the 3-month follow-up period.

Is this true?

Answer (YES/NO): NO